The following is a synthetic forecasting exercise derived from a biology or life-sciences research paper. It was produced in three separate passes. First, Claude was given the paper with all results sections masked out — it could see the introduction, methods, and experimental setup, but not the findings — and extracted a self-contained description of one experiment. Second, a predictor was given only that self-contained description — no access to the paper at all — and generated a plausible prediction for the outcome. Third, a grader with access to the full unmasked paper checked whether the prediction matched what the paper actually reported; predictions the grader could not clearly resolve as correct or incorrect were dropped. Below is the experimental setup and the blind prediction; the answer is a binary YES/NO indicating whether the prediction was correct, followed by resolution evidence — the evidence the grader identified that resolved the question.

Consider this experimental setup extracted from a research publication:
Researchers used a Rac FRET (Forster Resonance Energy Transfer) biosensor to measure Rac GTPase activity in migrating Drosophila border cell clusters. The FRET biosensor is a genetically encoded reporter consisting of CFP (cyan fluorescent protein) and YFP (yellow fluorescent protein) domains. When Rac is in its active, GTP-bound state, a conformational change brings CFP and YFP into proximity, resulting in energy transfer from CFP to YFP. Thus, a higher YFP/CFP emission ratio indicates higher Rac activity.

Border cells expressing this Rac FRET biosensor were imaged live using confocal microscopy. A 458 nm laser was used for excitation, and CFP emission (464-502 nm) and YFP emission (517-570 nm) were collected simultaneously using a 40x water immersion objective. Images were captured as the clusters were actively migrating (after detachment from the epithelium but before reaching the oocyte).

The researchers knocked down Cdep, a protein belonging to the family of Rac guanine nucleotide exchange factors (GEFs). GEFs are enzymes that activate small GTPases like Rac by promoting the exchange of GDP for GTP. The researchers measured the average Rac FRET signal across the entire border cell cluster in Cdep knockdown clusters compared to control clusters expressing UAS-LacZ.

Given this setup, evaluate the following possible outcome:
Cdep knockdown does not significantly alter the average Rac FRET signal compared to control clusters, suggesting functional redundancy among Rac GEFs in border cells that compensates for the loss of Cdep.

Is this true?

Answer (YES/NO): NO